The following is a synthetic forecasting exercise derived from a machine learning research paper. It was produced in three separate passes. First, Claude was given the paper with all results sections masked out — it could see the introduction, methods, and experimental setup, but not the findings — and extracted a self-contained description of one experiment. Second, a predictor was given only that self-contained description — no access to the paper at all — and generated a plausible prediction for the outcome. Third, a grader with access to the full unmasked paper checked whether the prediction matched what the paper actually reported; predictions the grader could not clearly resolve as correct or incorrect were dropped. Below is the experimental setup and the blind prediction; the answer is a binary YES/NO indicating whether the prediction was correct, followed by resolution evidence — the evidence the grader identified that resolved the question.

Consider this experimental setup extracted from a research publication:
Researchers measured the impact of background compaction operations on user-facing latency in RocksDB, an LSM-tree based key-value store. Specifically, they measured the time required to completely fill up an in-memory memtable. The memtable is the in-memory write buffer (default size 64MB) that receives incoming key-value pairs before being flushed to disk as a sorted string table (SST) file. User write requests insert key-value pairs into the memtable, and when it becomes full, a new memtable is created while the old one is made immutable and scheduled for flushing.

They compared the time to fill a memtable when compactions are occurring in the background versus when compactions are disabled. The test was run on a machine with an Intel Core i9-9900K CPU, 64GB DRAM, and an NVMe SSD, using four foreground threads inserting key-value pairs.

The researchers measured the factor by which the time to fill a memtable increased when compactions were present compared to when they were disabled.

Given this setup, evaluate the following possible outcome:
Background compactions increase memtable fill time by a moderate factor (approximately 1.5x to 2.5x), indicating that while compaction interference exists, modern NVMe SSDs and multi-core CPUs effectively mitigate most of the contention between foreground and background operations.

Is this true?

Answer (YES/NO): NO